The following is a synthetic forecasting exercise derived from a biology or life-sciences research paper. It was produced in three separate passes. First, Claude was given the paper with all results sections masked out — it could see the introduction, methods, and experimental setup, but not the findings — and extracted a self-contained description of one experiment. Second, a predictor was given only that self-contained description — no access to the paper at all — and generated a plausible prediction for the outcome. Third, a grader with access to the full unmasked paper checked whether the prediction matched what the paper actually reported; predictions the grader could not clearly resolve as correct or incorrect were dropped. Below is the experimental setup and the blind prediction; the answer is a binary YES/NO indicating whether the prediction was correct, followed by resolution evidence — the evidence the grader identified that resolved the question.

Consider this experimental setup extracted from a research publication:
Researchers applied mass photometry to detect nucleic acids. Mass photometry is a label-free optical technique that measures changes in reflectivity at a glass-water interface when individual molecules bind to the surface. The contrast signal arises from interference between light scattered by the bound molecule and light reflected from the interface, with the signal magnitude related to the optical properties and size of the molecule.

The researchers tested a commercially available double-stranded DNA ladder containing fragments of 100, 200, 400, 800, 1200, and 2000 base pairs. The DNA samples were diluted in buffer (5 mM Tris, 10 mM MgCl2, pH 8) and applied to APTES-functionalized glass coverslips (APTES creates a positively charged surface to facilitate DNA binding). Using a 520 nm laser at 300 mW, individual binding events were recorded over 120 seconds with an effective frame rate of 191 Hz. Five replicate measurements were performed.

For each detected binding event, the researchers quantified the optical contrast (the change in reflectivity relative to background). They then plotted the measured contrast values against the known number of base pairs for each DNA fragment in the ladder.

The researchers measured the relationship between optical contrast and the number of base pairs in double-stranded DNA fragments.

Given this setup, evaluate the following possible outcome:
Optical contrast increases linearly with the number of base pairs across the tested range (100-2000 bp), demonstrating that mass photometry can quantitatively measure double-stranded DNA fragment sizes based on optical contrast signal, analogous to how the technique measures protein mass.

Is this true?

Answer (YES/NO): NO